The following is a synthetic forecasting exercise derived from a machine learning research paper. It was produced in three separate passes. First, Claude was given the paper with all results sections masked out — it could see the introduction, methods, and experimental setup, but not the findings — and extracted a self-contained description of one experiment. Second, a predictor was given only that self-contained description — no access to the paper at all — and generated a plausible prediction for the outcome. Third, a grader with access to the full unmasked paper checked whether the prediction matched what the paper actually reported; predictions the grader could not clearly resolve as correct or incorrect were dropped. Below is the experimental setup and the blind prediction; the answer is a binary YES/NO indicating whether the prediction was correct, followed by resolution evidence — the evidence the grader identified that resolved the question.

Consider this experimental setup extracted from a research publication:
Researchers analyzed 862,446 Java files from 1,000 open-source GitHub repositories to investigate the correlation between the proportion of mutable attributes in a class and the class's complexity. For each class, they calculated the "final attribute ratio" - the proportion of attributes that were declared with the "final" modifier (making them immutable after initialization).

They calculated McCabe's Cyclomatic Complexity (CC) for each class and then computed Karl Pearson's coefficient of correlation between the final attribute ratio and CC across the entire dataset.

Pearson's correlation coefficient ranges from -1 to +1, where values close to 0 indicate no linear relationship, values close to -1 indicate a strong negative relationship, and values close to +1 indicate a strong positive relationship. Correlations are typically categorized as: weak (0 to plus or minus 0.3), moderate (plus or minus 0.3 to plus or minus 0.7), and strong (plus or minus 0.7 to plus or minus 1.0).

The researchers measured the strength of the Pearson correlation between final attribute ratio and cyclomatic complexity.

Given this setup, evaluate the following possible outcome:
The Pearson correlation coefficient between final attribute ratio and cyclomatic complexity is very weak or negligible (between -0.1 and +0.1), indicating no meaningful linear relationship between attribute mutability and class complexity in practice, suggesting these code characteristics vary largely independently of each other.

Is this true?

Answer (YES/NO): YES